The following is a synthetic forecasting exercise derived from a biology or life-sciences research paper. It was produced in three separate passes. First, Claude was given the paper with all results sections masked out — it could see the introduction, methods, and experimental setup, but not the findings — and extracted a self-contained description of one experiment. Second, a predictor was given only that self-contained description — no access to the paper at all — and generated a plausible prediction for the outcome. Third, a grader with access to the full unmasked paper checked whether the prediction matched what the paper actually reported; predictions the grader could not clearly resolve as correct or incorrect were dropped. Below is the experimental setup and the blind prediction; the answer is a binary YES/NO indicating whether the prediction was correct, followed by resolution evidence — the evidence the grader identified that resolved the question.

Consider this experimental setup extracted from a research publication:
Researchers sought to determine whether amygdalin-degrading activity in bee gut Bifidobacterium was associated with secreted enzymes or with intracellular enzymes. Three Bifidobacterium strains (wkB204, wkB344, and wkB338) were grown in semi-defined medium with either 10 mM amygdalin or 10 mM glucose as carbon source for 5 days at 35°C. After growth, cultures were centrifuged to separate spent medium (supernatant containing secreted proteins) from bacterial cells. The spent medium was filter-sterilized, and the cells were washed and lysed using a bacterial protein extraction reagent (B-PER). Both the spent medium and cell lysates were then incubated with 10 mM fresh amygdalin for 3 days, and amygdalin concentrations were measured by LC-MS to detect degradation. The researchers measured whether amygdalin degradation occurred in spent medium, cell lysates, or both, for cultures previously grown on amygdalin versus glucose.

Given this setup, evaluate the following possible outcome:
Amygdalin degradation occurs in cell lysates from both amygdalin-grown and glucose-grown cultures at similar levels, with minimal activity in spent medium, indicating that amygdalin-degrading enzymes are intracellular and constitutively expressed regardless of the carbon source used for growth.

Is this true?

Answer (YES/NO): NO